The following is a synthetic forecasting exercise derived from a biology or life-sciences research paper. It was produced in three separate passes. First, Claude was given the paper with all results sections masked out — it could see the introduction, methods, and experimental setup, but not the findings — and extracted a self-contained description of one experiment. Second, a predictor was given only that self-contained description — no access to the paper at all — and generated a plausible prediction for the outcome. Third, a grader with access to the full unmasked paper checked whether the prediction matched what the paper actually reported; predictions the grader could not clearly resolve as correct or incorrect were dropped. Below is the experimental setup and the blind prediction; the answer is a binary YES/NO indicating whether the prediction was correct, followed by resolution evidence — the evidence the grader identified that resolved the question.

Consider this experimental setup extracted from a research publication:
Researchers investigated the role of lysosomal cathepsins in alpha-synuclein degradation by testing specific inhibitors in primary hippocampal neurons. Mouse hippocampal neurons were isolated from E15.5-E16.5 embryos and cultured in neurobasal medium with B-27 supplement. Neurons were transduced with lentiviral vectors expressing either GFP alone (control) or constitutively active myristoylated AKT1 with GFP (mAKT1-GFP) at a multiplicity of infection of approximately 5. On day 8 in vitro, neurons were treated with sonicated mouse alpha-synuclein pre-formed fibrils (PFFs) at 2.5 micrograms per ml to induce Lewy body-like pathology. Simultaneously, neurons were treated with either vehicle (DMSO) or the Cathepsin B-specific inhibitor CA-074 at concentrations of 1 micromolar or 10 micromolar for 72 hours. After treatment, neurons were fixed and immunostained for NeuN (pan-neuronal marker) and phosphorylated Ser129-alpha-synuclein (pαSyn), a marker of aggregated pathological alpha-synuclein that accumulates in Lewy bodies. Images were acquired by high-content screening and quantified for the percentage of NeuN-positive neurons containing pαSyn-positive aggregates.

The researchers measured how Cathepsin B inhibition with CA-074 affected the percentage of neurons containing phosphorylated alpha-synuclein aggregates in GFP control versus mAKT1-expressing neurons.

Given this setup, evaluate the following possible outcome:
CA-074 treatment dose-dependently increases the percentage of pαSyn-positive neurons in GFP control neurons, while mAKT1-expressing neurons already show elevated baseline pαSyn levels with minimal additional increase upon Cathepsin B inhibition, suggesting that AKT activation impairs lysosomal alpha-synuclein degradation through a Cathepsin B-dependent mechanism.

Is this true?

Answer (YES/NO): NO